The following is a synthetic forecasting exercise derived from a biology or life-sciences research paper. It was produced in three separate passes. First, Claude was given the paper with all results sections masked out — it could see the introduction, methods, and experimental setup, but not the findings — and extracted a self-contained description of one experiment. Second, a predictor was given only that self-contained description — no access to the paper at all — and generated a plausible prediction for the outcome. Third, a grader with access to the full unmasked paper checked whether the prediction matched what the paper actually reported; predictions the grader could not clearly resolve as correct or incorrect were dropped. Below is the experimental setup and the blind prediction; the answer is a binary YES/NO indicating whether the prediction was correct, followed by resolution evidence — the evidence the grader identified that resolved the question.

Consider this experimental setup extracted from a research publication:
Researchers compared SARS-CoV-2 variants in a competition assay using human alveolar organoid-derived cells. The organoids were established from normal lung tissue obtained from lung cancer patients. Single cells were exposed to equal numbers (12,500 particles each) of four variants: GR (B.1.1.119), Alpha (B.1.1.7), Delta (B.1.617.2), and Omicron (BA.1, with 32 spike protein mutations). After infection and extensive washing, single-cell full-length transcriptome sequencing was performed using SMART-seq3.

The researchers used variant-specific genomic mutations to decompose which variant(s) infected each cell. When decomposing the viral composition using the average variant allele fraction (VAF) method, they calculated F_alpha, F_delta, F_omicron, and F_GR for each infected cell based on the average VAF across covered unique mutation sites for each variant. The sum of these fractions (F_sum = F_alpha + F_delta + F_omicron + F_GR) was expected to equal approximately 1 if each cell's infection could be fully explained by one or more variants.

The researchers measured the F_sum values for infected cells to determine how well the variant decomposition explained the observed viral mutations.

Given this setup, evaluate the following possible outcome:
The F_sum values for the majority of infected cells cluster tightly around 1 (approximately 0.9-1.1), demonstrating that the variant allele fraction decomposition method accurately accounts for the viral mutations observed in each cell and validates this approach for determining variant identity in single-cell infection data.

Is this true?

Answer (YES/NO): YES